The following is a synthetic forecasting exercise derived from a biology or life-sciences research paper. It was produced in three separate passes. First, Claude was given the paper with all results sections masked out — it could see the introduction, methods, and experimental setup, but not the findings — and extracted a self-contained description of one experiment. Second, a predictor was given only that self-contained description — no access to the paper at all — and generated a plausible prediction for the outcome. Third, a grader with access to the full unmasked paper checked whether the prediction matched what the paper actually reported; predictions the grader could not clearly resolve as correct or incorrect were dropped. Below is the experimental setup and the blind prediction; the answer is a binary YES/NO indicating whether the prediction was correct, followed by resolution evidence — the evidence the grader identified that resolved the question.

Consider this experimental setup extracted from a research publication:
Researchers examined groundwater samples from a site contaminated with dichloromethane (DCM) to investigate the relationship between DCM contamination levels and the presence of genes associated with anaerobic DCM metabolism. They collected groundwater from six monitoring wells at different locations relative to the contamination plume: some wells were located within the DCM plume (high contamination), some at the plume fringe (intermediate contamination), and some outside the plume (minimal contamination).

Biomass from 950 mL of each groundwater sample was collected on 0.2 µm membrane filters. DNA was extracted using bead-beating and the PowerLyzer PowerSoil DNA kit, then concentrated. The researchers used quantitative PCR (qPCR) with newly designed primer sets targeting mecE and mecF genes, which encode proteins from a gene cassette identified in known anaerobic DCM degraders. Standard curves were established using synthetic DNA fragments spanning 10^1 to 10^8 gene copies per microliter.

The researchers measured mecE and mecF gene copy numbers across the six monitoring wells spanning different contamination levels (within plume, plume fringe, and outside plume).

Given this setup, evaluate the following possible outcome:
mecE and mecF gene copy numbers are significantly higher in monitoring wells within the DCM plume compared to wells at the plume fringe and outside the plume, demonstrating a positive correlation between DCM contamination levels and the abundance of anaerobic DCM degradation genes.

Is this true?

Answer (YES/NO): YES